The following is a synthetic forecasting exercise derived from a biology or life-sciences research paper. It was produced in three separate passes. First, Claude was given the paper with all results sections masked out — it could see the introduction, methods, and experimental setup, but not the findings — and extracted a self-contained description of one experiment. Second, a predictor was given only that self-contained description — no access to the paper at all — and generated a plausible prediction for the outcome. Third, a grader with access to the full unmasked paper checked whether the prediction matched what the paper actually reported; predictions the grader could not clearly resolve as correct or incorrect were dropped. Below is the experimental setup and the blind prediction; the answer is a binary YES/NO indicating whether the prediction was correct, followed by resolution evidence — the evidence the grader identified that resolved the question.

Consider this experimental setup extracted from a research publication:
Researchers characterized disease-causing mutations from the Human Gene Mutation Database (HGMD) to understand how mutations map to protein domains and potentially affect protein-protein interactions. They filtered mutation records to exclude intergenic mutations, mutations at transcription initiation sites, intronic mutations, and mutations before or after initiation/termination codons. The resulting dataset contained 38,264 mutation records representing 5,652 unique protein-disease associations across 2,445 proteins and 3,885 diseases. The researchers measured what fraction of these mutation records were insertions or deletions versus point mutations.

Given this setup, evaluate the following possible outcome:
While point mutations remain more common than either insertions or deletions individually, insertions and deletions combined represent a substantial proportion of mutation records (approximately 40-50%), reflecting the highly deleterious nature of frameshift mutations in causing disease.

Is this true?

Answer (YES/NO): NO